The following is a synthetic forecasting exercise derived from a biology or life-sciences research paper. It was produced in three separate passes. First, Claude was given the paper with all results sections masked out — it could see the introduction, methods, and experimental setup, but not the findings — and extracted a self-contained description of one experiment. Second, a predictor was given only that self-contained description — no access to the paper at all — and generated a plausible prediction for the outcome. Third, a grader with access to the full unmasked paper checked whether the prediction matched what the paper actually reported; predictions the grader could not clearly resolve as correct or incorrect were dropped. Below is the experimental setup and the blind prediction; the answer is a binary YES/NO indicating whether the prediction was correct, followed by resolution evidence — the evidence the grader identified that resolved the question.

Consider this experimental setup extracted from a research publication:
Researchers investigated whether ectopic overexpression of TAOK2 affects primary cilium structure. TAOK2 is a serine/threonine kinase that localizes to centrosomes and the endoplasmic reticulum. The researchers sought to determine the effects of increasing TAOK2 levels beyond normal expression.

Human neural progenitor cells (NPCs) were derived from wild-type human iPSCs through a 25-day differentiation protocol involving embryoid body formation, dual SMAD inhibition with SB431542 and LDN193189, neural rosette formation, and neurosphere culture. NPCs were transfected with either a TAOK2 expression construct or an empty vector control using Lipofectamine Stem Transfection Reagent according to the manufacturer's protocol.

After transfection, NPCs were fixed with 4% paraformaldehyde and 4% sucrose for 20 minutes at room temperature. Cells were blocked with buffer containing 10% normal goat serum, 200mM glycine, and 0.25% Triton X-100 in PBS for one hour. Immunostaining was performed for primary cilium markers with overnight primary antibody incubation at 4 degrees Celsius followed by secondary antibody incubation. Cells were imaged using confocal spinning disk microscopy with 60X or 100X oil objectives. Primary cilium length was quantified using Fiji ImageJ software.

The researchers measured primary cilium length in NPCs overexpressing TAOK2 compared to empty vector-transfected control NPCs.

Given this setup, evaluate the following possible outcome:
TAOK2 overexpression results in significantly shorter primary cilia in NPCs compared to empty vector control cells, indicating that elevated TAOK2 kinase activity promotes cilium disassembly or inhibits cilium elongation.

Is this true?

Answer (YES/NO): YES